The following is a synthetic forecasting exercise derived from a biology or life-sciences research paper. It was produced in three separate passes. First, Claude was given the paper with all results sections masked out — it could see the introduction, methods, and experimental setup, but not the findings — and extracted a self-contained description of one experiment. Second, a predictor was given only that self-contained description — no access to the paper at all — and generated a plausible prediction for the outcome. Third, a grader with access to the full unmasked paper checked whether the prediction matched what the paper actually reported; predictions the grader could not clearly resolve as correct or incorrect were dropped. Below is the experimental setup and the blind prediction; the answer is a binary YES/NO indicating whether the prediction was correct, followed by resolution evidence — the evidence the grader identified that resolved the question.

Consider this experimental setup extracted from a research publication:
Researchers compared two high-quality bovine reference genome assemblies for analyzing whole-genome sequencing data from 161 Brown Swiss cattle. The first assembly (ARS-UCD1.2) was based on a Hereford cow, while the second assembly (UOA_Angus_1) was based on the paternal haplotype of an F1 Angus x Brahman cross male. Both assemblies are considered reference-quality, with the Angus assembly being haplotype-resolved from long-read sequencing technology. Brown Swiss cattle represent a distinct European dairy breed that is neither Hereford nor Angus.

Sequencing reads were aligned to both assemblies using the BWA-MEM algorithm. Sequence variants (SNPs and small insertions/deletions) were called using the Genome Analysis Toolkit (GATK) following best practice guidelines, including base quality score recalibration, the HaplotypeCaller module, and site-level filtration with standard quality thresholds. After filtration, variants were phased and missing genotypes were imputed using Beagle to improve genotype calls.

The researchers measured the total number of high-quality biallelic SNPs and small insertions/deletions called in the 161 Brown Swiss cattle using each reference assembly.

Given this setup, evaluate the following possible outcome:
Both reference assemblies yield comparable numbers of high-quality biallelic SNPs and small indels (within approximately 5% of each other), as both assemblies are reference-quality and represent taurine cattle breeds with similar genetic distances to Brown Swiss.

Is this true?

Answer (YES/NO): YES